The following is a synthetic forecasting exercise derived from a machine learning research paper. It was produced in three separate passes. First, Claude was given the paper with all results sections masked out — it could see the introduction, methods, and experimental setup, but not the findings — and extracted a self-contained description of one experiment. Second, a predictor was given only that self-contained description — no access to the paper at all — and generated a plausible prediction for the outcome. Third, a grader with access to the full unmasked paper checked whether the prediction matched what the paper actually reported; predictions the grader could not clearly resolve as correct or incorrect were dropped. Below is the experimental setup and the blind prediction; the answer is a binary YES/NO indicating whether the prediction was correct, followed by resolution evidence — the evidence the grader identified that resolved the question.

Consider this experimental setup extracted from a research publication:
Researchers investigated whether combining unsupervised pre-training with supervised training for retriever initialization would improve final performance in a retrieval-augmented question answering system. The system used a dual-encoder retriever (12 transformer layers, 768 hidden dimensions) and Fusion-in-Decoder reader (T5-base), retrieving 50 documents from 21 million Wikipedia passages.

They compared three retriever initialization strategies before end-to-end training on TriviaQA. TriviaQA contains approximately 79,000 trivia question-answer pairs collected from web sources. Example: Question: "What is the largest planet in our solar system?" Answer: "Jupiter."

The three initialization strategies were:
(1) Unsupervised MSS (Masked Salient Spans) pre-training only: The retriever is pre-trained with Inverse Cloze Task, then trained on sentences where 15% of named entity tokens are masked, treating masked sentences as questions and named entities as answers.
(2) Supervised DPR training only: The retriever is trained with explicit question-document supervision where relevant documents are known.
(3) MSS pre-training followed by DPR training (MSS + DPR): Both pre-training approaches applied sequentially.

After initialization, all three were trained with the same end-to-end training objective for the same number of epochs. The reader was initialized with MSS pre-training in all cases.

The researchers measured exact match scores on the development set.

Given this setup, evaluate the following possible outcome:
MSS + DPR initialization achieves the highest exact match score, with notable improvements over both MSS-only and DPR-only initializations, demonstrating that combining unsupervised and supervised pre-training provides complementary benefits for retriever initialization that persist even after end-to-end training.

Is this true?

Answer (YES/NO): NO